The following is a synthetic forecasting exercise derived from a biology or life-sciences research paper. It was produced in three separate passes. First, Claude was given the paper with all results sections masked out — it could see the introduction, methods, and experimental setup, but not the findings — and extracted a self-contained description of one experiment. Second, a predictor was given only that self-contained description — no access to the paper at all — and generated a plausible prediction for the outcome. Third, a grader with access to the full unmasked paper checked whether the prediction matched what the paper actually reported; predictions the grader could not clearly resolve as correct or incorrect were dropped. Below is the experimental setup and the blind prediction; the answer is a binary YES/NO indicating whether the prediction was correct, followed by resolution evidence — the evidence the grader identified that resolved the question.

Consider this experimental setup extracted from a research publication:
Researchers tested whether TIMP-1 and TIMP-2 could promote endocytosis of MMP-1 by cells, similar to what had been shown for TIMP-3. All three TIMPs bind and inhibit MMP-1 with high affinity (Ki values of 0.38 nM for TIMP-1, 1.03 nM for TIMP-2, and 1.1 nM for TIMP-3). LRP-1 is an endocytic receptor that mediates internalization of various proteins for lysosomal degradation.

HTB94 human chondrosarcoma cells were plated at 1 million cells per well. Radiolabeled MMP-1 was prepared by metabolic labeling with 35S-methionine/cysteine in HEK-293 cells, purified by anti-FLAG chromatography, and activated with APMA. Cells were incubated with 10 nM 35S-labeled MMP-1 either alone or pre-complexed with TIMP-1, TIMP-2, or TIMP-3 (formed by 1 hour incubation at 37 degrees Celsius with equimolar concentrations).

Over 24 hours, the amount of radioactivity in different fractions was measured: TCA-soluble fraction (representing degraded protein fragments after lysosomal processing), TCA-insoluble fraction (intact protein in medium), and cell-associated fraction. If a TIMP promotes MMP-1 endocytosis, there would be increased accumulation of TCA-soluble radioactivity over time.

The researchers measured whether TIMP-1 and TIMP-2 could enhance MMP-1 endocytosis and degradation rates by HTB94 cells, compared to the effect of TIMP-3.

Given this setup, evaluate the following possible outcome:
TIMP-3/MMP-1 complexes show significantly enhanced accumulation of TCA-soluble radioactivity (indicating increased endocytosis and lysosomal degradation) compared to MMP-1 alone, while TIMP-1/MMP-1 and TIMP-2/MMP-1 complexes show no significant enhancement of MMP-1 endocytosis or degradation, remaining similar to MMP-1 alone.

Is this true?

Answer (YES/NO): YES